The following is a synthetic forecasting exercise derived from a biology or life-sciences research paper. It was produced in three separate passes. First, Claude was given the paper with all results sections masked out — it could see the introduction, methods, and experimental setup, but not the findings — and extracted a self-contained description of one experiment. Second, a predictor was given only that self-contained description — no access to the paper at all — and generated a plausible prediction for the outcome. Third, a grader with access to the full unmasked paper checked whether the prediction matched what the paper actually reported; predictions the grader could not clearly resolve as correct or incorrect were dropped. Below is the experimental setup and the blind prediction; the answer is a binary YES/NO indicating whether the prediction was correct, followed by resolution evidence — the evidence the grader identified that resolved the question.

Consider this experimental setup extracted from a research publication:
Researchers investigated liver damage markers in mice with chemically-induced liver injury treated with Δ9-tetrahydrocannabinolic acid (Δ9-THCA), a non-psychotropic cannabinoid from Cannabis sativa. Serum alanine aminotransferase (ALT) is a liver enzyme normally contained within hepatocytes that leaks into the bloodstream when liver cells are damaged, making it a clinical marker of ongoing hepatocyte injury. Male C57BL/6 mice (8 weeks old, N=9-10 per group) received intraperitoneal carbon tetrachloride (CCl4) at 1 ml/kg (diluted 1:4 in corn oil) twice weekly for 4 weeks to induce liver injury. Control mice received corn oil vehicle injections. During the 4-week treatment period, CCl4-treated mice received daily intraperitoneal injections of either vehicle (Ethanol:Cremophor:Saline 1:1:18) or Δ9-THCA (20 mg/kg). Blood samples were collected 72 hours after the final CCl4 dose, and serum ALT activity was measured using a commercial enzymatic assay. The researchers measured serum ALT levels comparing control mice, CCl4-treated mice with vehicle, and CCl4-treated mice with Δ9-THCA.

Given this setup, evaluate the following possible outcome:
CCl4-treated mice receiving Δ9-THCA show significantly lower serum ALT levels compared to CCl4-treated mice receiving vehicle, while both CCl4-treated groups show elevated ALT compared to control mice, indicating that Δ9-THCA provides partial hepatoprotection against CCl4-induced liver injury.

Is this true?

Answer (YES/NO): NO